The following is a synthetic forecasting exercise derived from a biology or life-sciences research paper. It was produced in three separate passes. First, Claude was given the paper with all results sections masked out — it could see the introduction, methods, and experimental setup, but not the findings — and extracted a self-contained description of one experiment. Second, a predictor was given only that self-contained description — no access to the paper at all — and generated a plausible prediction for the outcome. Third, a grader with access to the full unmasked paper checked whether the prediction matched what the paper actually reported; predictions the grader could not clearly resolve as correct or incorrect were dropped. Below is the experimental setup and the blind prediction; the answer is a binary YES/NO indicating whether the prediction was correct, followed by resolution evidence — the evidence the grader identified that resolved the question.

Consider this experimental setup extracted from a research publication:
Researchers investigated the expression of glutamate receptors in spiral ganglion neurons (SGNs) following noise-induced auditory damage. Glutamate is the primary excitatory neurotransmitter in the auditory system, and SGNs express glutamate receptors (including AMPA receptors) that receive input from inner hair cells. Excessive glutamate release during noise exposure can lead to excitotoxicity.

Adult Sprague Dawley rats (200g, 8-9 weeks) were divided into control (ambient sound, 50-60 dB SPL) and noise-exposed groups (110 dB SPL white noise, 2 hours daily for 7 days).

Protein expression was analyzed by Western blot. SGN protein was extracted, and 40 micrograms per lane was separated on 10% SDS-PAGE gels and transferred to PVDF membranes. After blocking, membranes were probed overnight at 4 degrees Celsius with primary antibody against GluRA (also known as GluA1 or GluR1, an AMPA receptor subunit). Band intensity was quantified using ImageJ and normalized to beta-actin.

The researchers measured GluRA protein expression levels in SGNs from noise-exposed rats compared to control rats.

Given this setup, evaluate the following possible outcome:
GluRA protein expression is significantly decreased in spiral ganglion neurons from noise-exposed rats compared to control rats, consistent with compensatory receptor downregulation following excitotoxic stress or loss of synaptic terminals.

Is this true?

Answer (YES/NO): YES